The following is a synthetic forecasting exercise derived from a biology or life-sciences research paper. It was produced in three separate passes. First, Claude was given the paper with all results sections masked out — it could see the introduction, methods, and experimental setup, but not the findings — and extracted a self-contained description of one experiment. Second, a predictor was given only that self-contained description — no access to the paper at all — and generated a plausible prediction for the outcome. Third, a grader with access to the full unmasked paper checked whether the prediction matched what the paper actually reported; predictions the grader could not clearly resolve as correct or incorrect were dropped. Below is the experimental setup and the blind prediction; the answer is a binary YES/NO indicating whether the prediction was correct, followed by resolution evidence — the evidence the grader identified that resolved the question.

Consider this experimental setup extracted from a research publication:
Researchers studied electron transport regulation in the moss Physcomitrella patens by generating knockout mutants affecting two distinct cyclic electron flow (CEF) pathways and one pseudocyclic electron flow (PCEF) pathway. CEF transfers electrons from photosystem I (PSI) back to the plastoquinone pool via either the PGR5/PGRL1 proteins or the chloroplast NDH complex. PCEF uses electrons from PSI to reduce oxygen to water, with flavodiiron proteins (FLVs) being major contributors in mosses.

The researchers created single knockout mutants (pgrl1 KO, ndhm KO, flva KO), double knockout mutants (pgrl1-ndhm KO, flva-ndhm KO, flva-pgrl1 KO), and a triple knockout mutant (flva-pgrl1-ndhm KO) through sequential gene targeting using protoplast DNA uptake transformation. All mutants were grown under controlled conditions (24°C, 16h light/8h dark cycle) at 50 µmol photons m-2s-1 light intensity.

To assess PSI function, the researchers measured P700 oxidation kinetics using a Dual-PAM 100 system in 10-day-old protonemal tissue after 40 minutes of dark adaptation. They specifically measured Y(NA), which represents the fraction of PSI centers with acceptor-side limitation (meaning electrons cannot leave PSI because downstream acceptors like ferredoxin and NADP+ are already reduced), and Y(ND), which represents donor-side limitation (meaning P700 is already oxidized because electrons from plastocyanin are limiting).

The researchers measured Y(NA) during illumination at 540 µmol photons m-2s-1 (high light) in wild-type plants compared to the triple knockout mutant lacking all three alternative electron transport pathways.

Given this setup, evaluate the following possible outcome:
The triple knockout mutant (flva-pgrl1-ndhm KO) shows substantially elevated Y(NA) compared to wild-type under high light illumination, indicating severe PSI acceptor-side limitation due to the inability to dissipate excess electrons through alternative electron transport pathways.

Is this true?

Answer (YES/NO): YES